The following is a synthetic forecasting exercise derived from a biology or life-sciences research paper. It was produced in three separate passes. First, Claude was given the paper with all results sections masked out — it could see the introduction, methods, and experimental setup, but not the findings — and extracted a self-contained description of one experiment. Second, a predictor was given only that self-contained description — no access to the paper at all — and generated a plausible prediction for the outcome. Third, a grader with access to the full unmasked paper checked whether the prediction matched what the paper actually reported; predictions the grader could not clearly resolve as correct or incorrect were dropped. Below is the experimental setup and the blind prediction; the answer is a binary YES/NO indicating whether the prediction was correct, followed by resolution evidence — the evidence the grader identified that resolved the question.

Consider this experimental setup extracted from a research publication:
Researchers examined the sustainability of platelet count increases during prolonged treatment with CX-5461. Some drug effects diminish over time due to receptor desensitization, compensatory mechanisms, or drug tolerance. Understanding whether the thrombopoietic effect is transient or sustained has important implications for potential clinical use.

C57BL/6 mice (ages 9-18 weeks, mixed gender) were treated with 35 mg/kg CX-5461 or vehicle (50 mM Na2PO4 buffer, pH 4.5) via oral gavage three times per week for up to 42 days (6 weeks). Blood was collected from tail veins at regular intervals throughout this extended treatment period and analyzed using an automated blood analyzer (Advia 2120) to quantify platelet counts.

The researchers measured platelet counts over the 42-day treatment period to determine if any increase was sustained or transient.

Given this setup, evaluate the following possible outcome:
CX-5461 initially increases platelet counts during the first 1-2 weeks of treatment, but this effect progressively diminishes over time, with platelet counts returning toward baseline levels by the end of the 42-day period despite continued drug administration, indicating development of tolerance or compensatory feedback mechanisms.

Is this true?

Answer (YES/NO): NO